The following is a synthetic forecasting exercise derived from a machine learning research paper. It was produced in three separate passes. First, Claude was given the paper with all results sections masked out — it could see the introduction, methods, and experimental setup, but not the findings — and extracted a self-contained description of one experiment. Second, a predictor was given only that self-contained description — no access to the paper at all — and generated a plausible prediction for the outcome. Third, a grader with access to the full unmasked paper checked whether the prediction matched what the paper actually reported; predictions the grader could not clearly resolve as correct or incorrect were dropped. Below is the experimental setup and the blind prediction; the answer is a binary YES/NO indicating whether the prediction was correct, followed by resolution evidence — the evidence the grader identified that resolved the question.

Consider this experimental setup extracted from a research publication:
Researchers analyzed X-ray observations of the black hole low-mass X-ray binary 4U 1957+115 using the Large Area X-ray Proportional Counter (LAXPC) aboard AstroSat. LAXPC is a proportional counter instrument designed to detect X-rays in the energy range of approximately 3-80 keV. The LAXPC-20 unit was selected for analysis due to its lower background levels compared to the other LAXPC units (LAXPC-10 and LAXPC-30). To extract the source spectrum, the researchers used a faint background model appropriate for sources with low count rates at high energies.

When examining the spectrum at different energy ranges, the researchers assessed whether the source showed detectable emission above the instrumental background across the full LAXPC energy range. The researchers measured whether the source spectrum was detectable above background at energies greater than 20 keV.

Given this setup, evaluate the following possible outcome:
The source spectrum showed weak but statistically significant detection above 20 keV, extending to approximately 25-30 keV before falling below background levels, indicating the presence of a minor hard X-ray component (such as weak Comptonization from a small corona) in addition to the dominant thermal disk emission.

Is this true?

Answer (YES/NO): NO